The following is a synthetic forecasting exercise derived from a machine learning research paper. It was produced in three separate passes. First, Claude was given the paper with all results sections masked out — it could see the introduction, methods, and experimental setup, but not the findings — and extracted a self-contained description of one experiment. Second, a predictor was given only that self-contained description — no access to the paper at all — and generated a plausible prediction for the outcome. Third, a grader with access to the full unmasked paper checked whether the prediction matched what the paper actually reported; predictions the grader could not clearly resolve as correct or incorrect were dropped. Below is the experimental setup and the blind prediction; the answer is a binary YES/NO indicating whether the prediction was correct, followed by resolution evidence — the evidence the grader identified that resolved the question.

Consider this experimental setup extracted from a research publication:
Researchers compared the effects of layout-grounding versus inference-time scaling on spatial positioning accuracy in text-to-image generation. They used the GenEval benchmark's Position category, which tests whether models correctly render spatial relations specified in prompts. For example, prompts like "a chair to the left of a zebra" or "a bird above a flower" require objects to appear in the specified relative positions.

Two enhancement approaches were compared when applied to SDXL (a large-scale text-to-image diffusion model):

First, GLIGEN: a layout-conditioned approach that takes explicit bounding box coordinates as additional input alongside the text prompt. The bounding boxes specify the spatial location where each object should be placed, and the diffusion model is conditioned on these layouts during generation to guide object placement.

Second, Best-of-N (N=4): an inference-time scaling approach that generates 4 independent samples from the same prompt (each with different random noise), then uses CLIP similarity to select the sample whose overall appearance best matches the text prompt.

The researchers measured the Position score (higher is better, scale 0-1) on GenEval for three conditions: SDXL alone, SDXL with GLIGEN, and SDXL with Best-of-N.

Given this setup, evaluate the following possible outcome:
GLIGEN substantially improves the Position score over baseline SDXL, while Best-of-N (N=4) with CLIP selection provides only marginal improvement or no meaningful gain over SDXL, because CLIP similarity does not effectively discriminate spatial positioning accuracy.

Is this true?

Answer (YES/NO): NO